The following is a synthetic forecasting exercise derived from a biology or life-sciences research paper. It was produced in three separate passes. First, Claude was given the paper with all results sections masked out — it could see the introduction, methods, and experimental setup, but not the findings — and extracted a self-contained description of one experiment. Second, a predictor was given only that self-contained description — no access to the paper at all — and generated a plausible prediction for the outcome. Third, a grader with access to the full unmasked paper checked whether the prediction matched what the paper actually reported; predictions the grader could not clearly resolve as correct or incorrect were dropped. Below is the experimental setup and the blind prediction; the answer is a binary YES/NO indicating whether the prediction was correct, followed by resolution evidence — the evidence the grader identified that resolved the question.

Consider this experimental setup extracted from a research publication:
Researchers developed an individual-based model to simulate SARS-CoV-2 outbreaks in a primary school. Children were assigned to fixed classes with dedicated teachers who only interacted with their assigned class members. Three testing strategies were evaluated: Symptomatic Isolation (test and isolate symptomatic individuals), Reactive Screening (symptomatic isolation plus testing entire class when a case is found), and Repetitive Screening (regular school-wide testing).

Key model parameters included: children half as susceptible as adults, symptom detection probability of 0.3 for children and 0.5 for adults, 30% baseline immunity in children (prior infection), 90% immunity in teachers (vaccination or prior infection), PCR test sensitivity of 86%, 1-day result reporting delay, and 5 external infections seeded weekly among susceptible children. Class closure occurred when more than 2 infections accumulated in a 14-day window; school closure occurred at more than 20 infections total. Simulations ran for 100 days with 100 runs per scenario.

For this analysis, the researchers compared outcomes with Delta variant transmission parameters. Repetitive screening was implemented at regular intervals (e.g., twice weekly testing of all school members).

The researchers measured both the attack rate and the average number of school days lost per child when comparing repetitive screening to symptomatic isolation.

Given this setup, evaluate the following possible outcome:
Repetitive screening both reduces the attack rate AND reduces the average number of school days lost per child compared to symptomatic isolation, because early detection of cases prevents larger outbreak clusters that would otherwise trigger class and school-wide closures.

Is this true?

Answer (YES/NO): NO